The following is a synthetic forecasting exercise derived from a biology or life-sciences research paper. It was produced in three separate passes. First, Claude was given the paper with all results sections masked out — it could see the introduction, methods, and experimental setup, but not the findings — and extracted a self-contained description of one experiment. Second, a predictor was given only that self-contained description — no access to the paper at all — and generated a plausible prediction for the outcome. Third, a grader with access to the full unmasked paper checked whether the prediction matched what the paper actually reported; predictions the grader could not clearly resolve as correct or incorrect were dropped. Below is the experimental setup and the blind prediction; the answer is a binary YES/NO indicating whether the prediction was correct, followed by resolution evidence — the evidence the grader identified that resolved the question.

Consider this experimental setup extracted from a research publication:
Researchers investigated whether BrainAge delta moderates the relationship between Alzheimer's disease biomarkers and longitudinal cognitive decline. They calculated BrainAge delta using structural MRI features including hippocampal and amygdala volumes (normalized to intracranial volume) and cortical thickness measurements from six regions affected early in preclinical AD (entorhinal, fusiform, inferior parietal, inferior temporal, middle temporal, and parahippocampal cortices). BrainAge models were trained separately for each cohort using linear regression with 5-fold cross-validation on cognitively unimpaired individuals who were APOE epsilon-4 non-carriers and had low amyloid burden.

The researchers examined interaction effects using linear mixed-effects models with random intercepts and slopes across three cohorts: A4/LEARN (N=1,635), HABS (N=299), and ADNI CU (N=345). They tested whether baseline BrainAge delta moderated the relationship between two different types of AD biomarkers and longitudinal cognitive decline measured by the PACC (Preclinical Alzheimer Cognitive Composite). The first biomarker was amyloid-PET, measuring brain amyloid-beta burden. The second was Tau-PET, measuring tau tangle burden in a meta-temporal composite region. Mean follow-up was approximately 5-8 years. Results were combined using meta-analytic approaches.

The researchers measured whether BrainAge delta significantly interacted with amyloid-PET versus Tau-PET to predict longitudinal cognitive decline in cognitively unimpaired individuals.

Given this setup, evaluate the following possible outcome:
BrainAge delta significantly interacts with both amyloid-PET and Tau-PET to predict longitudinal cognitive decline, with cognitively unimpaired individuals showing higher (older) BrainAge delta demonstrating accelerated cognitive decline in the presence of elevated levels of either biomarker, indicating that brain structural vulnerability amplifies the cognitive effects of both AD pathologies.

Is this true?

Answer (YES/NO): NO